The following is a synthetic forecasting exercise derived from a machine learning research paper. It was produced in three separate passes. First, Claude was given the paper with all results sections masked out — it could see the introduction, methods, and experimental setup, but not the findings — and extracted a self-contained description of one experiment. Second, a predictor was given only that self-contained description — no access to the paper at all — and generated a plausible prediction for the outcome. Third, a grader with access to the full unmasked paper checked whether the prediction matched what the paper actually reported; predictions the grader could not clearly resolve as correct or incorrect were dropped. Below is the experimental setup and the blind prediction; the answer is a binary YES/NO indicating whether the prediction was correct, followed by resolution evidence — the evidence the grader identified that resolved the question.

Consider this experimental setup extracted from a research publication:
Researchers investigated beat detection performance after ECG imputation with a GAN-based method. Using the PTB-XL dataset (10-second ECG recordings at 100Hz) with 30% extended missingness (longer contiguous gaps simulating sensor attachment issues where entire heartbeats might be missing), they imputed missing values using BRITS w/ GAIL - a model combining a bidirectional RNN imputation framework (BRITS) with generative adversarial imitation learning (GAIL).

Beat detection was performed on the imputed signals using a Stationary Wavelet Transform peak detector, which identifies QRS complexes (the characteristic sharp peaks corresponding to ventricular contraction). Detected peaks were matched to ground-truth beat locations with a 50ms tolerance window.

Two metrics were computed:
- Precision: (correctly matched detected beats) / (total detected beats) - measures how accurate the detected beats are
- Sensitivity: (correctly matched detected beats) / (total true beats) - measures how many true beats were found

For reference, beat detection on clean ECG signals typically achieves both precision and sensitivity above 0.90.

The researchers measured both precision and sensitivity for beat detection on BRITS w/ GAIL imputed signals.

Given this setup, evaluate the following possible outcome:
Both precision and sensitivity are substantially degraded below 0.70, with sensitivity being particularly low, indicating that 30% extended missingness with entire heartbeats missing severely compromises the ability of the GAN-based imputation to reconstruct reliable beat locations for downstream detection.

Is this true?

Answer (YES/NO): NO